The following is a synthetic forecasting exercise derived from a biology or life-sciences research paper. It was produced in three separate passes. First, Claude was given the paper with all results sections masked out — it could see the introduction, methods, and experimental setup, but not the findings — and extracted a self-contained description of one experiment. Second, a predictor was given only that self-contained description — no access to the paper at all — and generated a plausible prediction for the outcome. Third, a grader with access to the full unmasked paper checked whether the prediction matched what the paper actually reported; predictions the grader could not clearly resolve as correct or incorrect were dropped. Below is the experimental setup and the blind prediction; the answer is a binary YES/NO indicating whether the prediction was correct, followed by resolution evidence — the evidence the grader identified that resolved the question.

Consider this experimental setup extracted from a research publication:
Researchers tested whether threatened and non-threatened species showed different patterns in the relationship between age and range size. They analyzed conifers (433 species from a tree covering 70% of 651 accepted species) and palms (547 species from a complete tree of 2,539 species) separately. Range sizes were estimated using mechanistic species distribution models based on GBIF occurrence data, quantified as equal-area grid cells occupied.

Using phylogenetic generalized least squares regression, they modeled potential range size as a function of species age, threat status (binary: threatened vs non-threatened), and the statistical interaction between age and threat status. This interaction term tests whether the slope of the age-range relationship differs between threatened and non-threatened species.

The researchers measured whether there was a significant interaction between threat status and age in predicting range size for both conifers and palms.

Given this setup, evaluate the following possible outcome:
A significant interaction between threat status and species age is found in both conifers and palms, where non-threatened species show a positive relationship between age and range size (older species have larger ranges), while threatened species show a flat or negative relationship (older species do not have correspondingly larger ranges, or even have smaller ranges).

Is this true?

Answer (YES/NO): NO